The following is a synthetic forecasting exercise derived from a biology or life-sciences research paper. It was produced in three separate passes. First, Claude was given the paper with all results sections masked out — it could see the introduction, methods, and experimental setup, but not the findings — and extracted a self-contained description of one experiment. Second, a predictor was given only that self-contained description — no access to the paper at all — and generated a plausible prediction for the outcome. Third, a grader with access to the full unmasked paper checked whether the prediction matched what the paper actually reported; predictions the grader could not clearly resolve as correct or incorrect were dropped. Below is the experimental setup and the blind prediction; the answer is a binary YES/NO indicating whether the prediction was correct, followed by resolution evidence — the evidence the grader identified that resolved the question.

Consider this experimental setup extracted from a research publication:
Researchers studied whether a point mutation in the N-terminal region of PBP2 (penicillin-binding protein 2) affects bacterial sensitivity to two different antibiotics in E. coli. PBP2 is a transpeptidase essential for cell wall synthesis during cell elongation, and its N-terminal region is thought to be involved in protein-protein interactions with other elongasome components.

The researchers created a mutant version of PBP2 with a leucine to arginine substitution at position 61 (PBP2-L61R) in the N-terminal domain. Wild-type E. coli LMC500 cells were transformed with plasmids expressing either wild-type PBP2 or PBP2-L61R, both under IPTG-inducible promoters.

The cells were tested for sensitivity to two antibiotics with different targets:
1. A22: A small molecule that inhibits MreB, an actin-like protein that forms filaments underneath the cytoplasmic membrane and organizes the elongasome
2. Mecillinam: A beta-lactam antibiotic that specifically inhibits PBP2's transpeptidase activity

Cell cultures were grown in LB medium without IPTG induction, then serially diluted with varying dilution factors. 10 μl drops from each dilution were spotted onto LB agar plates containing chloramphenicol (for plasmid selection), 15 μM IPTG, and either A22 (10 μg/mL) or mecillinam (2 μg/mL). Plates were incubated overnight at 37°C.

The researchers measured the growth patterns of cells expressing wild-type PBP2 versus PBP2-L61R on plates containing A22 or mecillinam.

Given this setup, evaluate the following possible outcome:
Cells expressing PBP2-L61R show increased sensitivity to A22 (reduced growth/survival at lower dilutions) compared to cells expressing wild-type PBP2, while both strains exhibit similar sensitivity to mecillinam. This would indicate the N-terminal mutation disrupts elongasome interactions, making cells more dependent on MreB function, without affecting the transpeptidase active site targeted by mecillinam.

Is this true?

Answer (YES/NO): NO